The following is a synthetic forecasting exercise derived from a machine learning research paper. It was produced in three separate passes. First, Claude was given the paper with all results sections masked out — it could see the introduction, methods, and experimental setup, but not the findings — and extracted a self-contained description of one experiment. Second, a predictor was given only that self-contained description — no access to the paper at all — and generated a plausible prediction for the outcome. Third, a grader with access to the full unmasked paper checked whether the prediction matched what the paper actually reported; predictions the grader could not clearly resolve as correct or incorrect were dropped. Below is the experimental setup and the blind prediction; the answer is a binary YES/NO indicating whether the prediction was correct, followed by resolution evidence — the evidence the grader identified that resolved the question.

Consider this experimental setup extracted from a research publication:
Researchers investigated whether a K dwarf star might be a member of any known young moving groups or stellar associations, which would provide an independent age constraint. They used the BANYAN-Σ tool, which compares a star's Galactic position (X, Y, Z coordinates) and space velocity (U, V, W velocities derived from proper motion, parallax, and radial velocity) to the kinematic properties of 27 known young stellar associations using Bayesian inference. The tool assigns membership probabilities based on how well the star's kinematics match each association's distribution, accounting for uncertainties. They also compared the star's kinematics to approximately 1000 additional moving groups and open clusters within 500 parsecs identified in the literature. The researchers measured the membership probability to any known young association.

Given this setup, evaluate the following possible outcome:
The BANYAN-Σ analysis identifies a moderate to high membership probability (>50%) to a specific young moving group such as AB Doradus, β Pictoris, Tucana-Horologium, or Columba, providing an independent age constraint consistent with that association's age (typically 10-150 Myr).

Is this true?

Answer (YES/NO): NO